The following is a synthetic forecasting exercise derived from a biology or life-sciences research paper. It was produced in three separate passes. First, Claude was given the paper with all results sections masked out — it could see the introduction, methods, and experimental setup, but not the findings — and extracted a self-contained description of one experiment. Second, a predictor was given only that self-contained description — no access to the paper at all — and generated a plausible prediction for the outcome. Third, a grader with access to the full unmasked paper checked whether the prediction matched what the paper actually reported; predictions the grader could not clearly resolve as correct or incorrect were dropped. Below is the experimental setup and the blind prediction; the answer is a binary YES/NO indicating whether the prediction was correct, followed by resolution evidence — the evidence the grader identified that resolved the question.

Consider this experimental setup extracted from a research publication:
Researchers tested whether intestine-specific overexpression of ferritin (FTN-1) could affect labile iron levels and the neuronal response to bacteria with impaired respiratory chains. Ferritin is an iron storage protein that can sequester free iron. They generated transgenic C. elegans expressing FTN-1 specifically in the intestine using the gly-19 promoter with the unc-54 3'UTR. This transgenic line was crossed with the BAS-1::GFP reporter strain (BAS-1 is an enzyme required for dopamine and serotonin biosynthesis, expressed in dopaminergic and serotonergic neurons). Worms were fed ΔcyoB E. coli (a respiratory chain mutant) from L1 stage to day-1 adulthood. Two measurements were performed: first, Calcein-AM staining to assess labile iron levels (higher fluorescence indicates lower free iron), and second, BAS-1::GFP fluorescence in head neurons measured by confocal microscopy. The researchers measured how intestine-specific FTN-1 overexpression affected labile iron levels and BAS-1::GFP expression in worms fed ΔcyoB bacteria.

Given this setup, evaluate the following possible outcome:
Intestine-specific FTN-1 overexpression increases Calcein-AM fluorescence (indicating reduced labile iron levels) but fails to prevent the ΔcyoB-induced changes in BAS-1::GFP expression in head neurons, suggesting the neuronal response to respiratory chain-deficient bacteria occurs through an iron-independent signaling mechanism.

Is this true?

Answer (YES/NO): NO